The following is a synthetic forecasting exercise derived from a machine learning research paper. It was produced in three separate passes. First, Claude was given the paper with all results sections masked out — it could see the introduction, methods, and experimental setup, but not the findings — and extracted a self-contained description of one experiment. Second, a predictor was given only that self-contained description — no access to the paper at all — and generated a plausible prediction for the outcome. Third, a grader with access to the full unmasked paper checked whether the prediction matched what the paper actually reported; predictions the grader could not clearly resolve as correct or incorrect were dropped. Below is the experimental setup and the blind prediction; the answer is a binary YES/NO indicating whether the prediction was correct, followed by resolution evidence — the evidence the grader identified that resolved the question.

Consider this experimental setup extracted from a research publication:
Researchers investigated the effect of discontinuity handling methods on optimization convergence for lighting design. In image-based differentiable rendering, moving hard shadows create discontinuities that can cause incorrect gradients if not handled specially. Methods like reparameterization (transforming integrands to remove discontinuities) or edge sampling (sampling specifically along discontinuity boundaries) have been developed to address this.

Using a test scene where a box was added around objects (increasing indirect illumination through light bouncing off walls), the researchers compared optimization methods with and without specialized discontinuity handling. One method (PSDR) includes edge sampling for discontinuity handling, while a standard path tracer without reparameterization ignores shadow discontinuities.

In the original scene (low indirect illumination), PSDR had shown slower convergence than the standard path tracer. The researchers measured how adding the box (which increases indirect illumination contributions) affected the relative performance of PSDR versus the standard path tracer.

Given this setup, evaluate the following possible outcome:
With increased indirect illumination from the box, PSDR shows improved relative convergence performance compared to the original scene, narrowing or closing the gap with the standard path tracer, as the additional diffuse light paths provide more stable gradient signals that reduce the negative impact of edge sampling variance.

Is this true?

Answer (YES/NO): YES